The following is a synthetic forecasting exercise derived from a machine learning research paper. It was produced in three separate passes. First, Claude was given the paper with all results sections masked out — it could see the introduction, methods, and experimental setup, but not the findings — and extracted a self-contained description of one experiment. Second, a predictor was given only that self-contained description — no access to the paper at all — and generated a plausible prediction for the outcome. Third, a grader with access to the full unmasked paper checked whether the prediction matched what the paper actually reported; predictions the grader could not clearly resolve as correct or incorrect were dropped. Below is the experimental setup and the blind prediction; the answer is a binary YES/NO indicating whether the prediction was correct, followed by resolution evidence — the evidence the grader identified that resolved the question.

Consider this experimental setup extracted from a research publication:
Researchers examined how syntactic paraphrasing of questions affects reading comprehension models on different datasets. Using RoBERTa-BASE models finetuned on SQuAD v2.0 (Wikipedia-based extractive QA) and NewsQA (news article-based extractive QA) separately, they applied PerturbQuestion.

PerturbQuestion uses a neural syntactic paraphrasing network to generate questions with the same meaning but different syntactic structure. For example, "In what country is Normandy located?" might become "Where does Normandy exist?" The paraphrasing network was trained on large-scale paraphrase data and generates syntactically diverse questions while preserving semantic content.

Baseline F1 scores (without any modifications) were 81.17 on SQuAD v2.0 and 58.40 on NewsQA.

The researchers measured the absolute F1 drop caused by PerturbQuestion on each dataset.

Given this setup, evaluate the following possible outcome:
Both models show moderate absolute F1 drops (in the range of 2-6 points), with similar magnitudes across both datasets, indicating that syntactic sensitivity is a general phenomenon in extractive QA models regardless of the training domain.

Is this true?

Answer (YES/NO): NO